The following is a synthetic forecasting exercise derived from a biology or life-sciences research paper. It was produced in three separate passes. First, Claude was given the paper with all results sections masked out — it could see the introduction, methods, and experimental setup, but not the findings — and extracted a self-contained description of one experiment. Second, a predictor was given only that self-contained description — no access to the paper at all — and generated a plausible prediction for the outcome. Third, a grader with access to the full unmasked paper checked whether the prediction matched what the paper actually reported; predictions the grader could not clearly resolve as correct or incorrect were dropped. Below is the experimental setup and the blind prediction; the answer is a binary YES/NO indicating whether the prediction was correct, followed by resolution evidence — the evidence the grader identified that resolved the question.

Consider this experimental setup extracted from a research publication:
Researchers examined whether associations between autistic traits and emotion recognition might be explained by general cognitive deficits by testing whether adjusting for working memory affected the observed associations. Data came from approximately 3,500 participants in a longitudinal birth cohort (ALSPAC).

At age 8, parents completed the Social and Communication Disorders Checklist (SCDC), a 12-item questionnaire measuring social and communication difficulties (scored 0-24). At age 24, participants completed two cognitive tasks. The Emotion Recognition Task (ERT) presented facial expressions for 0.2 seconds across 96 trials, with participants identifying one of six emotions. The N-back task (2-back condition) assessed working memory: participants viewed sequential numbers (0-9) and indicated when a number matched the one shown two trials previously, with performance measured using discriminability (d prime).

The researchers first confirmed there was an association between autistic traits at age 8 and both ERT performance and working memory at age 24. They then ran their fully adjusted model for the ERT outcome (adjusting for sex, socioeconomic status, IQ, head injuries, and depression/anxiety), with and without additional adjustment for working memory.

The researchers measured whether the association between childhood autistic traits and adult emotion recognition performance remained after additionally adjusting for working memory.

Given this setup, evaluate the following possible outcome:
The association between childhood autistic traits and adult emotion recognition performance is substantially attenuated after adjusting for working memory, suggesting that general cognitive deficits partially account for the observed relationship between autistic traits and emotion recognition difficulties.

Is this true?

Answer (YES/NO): NO